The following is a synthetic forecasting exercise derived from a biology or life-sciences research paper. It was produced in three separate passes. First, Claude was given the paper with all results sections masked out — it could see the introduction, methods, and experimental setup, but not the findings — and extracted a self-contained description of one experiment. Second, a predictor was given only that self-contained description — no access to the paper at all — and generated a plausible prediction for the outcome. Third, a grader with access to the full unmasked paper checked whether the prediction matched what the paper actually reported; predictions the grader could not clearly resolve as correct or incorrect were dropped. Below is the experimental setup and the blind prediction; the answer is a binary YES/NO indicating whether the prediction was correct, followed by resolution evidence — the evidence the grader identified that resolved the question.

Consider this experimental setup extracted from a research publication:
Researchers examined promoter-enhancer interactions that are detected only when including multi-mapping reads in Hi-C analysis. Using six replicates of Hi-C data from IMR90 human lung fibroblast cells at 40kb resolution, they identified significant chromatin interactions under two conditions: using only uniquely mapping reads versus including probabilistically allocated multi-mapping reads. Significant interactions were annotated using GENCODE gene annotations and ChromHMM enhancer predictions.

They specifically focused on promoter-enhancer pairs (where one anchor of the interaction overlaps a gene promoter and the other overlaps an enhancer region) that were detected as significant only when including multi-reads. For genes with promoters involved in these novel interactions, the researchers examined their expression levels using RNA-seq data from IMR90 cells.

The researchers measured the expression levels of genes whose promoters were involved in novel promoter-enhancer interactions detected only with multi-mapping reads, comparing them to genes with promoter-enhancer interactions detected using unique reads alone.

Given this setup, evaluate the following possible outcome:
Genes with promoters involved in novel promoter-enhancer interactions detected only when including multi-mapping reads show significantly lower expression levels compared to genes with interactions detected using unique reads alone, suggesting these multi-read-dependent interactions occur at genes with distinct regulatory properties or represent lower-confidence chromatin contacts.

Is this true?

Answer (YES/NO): NO